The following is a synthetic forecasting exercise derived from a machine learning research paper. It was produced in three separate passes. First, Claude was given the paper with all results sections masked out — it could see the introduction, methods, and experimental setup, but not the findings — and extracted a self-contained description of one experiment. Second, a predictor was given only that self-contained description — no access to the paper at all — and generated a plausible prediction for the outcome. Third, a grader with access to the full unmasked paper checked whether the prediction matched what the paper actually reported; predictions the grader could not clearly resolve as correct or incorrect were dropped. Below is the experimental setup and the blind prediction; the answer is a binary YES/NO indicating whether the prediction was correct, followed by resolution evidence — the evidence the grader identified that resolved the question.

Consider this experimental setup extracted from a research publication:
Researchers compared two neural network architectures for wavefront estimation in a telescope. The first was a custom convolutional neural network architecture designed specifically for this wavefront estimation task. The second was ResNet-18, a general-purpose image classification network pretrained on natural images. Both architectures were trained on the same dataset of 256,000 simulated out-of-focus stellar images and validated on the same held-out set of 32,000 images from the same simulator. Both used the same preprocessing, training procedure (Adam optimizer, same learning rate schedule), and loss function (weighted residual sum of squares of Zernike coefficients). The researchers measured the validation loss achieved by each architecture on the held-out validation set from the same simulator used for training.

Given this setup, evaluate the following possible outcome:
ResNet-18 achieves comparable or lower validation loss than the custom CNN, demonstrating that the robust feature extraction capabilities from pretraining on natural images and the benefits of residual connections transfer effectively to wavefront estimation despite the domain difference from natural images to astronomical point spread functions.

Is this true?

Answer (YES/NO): YES